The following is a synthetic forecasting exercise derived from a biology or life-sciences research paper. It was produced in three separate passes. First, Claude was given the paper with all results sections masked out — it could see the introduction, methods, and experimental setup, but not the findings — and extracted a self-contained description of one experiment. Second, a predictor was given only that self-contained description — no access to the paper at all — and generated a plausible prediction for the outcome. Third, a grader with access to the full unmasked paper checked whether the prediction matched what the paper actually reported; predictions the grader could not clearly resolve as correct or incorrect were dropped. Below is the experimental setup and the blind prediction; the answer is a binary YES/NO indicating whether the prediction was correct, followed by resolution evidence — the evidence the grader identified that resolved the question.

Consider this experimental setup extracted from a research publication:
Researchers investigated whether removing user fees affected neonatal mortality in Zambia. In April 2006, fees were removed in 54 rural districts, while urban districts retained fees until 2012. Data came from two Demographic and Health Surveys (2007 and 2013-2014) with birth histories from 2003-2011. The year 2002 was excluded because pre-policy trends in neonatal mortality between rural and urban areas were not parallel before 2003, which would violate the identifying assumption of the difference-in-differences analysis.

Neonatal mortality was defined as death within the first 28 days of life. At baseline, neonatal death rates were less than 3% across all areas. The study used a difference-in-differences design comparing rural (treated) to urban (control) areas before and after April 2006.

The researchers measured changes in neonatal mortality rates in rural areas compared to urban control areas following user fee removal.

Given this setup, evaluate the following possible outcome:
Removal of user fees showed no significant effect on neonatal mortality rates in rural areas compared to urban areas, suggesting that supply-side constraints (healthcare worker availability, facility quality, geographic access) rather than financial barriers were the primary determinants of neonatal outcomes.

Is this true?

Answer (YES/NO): YES